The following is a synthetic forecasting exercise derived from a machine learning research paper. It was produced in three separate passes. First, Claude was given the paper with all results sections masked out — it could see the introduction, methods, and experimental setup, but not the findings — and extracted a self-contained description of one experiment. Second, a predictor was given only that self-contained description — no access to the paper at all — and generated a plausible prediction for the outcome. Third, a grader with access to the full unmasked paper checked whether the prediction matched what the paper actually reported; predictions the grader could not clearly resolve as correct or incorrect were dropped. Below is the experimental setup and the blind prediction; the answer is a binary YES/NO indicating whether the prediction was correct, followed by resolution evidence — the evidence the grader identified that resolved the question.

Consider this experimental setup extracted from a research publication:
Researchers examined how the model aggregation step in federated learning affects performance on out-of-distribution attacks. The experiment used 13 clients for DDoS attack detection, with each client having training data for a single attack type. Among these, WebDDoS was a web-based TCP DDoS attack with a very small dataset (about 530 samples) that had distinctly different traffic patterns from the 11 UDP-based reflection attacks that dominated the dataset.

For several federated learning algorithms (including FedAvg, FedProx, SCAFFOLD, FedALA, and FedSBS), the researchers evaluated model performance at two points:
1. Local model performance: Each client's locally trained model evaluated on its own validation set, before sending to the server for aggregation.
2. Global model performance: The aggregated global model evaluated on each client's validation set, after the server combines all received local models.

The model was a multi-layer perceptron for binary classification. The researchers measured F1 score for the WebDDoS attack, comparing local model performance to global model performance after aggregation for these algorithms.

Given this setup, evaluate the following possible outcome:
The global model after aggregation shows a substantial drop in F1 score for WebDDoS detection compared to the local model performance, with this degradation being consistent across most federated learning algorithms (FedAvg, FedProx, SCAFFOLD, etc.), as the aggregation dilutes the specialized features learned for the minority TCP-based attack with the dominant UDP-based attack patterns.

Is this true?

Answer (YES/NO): YES